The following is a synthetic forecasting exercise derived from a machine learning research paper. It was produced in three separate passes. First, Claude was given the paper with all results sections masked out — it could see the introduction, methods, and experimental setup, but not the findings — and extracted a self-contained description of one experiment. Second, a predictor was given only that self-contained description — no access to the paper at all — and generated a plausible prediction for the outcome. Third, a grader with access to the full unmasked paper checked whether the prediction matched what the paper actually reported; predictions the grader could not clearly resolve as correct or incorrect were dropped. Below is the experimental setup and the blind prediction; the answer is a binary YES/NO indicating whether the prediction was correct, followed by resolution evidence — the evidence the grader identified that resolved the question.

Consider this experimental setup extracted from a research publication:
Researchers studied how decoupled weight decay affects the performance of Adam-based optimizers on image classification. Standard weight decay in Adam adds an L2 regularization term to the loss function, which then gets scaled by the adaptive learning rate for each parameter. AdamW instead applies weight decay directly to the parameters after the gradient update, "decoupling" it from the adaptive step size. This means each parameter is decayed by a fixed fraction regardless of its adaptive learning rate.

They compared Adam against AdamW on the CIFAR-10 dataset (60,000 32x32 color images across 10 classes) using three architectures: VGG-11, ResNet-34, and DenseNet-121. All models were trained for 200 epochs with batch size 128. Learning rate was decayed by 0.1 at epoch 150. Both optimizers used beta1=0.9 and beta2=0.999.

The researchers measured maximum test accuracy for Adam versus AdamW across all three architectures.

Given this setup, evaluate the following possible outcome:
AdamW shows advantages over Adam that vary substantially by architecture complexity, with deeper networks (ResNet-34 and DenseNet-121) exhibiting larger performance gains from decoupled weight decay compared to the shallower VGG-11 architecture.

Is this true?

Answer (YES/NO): NO